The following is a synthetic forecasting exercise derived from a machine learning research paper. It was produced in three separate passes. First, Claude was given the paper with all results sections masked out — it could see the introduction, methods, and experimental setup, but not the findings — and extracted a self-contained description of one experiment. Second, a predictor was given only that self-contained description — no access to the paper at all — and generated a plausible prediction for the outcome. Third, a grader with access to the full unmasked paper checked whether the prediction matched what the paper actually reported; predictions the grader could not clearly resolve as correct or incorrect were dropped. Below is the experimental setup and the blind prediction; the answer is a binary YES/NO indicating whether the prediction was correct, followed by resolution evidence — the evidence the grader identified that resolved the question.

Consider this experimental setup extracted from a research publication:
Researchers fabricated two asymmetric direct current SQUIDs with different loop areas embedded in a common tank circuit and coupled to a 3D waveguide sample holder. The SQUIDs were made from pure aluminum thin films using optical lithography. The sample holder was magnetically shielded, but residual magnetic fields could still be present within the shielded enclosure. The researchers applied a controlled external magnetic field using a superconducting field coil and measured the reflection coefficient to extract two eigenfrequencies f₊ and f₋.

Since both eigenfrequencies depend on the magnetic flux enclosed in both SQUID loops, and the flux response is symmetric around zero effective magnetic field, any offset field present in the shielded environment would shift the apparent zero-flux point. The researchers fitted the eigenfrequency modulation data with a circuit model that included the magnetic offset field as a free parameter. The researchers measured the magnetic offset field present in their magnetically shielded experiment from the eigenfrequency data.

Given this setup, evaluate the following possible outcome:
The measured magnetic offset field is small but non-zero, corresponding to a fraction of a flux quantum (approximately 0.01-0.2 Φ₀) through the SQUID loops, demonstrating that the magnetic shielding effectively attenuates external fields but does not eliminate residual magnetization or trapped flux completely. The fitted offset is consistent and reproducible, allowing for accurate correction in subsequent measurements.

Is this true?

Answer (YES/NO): NO